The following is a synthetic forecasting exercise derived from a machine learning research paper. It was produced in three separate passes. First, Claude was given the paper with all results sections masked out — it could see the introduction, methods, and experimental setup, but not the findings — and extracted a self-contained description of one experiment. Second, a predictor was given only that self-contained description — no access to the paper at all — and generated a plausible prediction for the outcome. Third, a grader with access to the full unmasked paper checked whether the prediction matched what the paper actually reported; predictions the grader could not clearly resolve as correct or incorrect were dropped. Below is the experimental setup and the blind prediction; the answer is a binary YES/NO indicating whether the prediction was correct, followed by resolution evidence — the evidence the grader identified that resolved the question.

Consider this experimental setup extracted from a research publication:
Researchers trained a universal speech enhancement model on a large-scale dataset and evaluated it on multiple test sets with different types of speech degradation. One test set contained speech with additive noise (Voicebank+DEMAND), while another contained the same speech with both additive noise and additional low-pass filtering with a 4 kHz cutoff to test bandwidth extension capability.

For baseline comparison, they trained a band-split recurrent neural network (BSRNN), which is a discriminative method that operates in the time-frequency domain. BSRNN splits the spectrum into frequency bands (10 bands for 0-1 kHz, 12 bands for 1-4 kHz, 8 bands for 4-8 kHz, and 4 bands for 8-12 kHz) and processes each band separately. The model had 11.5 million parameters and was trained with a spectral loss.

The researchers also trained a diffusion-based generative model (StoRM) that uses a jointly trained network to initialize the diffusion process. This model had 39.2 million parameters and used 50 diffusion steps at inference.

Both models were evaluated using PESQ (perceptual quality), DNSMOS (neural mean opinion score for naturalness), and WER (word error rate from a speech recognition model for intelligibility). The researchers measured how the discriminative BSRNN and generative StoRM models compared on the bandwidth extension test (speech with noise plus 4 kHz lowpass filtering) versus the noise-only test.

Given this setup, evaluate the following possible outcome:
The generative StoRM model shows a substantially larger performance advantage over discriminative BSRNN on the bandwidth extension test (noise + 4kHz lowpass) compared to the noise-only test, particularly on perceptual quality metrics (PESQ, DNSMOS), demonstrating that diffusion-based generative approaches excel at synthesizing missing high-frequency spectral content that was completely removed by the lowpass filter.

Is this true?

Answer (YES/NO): NO